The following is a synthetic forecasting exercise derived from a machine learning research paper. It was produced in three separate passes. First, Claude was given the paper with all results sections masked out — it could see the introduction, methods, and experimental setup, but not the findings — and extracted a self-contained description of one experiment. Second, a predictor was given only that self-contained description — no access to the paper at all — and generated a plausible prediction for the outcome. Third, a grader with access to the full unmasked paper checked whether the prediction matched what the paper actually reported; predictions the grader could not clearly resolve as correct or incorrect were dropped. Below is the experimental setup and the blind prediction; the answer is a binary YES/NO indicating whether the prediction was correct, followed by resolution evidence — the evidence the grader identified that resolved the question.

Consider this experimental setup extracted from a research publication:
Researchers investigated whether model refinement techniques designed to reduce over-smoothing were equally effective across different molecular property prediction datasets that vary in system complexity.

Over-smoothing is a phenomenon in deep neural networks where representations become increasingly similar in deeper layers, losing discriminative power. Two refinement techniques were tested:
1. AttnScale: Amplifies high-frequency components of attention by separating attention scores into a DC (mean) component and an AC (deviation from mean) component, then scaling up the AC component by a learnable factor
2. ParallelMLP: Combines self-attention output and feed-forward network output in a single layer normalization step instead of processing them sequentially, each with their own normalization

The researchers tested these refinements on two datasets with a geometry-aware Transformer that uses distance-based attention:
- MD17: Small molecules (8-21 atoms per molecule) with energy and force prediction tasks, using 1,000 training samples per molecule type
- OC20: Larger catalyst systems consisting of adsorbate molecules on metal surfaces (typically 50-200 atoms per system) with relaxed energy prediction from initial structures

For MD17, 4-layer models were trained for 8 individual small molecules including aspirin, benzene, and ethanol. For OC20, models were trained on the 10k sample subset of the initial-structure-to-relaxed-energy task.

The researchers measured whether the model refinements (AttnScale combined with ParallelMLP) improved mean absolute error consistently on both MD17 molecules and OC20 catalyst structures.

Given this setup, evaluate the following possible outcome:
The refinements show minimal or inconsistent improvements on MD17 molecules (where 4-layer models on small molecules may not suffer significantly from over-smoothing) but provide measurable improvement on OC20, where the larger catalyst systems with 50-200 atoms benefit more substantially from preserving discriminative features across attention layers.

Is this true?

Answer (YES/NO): NO